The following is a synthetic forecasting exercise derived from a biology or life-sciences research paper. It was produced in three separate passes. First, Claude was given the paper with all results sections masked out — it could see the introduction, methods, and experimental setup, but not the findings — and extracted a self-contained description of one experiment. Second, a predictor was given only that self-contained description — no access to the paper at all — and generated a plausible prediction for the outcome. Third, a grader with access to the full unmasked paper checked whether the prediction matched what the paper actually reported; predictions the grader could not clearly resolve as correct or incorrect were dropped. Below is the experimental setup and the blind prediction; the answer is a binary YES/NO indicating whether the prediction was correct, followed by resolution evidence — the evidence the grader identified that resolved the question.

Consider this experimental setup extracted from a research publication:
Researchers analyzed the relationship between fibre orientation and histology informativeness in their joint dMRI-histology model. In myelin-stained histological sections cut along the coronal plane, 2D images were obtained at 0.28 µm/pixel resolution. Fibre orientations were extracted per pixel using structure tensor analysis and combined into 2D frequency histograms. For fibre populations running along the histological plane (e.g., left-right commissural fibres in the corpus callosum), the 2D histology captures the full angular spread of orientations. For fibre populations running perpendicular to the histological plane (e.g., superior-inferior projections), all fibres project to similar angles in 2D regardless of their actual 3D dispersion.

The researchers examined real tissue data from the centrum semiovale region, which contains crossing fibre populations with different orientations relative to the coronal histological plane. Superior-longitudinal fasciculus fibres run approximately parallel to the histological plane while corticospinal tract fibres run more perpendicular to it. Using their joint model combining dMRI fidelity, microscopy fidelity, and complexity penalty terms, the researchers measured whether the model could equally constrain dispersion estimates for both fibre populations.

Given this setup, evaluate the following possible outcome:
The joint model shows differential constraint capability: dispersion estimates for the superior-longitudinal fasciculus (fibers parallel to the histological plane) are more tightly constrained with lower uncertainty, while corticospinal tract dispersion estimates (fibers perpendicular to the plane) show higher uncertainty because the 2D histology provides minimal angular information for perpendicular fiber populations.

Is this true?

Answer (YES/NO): YES